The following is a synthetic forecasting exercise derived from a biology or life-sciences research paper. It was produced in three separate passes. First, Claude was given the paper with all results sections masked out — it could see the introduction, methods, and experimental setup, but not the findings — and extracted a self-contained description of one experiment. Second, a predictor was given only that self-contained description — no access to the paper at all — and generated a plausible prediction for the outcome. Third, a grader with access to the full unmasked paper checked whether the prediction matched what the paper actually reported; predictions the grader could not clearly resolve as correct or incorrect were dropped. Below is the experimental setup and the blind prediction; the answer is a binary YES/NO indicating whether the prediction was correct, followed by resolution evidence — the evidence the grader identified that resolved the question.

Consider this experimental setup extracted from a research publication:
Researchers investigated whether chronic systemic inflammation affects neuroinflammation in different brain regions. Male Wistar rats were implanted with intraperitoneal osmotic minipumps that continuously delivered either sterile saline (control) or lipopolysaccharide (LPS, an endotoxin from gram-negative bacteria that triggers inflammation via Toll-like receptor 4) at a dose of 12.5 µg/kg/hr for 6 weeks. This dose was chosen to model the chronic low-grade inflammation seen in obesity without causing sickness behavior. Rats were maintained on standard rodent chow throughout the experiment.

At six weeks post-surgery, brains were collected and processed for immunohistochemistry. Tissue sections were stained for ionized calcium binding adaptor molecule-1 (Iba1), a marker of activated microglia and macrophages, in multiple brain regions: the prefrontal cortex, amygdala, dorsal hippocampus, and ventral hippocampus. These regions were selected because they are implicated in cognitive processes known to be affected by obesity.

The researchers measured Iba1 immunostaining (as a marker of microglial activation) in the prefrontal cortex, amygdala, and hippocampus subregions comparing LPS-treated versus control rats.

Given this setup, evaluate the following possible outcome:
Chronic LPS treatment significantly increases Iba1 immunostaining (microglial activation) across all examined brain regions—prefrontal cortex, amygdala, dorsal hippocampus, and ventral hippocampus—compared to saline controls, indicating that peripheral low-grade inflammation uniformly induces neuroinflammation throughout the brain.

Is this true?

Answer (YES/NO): NO